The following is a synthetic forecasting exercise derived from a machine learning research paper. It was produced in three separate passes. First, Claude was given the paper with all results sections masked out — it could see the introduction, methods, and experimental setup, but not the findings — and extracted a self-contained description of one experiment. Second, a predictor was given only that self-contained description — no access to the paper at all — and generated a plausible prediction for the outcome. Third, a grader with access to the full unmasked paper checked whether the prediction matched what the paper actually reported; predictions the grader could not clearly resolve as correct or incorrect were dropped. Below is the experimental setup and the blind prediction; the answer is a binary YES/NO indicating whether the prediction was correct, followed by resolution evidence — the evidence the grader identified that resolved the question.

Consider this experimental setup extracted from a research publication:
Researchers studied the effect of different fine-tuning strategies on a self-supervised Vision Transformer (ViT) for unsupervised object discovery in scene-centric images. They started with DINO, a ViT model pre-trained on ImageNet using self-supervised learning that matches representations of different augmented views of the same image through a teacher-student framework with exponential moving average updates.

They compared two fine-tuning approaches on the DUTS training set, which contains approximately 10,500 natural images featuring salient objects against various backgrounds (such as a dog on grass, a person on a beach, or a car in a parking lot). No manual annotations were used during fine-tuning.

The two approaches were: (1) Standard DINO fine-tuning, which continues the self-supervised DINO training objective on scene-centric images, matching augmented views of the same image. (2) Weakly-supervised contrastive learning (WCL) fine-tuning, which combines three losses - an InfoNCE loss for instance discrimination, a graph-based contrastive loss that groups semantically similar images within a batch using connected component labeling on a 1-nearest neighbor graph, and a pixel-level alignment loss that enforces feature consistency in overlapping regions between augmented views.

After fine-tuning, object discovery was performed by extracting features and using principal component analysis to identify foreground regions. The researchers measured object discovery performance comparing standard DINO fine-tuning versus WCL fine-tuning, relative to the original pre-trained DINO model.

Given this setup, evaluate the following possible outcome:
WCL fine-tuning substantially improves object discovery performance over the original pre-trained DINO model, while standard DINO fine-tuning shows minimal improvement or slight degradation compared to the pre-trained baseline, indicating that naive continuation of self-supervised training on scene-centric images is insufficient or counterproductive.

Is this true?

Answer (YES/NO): NO